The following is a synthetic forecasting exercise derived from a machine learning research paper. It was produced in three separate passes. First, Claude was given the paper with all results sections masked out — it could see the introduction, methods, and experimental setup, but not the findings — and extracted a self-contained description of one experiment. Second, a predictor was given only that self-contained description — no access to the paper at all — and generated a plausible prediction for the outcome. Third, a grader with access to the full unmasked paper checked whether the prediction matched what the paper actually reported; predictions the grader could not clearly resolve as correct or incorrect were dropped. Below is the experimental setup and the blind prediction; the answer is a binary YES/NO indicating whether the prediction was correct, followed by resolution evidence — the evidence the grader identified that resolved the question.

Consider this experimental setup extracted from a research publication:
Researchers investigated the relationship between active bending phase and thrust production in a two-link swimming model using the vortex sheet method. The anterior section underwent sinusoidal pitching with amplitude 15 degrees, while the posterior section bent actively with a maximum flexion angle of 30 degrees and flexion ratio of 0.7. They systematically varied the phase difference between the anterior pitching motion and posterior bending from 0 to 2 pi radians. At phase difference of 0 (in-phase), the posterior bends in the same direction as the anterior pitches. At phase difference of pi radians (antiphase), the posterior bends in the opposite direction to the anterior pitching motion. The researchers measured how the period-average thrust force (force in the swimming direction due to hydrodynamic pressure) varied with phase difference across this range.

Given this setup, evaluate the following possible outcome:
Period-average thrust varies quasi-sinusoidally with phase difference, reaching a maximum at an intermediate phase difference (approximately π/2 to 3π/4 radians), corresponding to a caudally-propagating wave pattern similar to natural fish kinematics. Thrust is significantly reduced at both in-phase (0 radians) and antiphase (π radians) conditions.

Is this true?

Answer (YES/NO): NO